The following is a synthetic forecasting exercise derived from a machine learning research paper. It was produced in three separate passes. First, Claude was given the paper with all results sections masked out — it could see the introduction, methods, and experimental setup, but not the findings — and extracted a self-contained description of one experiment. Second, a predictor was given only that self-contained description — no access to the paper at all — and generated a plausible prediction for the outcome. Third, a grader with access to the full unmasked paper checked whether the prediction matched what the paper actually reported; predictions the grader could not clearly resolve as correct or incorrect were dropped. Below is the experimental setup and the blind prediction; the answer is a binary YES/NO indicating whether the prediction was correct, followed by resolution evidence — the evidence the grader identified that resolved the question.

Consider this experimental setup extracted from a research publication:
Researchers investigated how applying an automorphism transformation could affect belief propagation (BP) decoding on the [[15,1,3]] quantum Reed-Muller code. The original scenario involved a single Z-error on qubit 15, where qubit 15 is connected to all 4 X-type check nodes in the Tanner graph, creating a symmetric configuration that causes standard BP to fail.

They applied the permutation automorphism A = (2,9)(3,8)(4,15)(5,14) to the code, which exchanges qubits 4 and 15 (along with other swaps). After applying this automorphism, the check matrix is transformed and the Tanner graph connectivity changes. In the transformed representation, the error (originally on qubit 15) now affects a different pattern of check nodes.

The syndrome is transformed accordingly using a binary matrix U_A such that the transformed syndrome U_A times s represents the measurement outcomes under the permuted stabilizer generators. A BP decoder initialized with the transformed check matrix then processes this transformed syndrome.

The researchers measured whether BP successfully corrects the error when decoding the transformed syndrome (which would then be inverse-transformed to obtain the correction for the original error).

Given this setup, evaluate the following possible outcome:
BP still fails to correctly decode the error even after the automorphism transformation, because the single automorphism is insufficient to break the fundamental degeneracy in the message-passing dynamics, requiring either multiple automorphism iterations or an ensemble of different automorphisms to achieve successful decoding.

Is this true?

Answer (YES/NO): NO